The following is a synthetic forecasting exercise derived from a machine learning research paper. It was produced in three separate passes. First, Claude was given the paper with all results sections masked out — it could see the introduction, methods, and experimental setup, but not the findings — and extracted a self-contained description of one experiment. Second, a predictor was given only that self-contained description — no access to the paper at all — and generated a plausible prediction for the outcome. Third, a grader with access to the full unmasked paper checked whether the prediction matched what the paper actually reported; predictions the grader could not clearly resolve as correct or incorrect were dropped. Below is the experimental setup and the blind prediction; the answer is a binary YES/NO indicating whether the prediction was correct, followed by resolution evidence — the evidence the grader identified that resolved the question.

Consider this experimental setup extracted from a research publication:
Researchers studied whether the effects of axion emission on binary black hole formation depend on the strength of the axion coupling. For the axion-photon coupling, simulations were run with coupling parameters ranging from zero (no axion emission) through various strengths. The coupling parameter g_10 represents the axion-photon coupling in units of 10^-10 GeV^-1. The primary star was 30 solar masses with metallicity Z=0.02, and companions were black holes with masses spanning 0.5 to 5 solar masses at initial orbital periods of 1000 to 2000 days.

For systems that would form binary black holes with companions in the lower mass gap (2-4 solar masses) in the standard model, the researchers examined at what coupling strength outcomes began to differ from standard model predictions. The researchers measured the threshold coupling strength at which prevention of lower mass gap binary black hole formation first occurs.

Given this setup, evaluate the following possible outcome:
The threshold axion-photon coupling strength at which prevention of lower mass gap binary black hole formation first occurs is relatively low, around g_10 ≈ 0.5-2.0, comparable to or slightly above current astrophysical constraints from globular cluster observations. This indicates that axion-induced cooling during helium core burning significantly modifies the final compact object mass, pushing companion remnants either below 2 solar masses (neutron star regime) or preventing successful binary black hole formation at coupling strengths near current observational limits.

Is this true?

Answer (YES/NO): NO